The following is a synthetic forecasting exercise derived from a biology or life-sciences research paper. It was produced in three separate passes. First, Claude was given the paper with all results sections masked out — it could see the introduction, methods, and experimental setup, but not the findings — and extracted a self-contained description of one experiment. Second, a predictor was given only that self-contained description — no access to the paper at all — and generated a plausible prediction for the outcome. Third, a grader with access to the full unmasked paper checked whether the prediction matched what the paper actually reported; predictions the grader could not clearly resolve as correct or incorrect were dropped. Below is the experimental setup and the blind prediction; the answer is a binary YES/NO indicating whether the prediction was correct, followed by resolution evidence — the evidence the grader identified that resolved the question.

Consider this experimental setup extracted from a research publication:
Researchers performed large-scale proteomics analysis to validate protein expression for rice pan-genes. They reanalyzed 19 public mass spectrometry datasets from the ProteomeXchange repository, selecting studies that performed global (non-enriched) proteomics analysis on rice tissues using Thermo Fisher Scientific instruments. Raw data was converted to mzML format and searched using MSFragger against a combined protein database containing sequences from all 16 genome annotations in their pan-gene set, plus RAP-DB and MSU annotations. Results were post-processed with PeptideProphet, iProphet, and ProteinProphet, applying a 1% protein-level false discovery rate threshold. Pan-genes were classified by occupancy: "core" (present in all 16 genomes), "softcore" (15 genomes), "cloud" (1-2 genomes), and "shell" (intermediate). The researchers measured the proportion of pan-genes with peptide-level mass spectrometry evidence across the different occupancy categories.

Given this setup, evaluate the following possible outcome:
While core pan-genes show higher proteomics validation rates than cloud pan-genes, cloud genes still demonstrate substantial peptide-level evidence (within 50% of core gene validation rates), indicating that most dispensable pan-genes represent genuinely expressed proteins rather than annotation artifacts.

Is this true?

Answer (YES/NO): NO